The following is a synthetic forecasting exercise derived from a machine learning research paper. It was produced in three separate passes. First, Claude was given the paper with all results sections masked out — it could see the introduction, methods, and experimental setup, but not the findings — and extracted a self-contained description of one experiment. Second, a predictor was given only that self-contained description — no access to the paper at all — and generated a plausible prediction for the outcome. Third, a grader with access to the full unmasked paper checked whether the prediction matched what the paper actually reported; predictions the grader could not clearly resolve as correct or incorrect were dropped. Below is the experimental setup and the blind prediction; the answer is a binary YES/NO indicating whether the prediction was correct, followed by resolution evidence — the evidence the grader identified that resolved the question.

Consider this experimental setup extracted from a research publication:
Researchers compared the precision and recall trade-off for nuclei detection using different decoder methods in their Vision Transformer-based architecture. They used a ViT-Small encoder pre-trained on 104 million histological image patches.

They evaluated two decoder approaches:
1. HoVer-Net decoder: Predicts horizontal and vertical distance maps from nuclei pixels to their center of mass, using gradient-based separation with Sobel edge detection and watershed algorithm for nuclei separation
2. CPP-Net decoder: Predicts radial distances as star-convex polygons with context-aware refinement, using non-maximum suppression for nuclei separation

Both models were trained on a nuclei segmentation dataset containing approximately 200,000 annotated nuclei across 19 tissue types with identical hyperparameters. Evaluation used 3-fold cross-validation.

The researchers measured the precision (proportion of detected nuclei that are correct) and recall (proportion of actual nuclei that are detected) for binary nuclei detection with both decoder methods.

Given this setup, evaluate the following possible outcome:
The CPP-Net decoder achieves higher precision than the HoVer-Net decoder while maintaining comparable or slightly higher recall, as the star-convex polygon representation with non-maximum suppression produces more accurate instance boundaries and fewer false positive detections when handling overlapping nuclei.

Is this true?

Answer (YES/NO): NO